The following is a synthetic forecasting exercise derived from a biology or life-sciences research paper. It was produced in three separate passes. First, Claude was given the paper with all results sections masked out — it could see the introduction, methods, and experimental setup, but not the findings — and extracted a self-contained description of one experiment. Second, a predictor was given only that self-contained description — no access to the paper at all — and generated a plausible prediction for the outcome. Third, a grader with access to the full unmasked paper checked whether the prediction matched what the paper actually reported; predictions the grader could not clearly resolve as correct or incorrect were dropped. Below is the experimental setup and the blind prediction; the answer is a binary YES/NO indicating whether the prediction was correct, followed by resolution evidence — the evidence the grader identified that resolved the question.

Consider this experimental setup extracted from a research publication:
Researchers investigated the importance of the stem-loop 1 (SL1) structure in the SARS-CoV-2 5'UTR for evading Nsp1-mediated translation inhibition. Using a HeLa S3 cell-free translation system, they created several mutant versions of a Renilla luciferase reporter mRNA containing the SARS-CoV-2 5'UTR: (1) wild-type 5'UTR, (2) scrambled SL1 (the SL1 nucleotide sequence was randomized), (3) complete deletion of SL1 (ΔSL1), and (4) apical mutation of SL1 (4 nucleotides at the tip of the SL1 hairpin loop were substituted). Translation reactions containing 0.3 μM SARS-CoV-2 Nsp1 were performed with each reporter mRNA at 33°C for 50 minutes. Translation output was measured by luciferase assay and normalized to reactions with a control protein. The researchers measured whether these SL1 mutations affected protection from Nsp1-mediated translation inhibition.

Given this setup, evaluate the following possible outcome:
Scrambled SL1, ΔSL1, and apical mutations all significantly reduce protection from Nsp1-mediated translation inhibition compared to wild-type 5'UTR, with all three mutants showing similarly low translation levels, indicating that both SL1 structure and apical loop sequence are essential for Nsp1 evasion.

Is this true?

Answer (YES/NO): YES